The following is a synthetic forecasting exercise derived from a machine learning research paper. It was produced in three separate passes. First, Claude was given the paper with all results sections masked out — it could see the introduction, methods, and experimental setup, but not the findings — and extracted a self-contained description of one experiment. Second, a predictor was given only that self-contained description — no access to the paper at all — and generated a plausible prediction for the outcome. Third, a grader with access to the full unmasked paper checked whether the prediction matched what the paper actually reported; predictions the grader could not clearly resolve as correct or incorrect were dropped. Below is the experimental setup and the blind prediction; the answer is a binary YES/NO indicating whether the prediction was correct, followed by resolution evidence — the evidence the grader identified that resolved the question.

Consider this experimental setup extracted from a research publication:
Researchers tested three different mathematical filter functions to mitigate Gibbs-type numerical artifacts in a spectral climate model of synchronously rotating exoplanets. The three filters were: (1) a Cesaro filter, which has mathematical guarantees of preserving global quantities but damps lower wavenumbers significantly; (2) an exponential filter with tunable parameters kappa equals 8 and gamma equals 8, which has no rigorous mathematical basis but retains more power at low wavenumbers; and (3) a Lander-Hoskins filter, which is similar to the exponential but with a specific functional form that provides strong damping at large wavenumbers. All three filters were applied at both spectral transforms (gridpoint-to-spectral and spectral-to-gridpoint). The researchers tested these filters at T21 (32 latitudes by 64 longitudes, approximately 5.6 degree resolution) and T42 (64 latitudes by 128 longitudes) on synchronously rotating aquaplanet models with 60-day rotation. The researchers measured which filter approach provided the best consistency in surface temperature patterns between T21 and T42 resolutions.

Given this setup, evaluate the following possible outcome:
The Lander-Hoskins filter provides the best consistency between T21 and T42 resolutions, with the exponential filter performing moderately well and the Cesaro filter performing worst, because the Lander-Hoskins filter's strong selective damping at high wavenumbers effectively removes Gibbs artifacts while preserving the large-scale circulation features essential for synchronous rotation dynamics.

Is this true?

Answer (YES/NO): NO